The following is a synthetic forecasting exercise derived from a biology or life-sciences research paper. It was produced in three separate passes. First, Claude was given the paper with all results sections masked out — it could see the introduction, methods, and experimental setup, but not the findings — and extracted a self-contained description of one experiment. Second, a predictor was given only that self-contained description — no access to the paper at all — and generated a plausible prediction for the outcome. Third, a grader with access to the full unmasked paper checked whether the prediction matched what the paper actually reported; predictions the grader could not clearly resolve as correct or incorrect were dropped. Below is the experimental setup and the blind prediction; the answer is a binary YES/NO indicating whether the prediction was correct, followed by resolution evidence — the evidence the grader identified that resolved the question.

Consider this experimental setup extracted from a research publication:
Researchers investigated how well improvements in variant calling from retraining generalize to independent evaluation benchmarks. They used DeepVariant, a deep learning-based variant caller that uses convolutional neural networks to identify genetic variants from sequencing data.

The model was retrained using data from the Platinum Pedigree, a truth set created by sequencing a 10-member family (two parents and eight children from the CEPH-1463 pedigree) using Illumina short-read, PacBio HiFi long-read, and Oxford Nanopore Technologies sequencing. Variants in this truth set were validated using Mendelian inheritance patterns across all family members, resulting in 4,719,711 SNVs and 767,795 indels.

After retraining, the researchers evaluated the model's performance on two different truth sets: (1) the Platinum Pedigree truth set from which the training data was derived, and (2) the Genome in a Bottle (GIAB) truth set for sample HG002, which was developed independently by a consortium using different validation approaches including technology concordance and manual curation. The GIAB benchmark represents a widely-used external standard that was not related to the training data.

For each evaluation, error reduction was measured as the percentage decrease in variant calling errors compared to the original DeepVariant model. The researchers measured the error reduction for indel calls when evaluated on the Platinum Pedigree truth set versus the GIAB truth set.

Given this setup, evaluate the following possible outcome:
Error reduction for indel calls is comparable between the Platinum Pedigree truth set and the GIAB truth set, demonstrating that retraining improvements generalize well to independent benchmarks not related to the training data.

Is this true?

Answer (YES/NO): NO